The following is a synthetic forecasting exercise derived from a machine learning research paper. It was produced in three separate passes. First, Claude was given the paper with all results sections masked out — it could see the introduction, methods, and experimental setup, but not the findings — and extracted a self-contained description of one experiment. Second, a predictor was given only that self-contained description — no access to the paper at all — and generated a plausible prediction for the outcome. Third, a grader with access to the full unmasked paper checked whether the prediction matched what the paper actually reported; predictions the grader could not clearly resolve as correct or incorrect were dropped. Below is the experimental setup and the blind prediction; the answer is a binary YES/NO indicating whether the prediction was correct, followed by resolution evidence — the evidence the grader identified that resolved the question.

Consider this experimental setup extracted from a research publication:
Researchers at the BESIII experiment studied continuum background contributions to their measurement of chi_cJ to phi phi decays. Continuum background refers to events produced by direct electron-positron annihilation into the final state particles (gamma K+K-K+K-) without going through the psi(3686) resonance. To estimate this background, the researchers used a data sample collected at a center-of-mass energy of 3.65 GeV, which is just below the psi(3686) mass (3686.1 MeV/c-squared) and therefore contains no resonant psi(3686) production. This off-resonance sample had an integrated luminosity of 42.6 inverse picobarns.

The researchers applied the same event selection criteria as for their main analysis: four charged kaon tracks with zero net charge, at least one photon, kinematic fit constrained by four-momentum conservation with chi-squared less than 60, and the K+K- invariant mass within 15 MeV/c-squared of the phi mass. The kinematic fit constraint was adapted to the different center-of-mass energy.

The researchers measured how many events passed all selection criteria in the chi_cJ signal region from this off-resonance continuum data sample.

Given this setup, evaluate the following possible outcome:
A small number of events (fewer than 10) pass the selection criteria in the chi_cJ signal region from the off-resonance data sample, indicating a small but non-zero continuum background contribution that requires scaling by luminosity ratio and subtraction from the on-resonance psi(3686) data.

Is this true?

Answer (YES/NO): NO